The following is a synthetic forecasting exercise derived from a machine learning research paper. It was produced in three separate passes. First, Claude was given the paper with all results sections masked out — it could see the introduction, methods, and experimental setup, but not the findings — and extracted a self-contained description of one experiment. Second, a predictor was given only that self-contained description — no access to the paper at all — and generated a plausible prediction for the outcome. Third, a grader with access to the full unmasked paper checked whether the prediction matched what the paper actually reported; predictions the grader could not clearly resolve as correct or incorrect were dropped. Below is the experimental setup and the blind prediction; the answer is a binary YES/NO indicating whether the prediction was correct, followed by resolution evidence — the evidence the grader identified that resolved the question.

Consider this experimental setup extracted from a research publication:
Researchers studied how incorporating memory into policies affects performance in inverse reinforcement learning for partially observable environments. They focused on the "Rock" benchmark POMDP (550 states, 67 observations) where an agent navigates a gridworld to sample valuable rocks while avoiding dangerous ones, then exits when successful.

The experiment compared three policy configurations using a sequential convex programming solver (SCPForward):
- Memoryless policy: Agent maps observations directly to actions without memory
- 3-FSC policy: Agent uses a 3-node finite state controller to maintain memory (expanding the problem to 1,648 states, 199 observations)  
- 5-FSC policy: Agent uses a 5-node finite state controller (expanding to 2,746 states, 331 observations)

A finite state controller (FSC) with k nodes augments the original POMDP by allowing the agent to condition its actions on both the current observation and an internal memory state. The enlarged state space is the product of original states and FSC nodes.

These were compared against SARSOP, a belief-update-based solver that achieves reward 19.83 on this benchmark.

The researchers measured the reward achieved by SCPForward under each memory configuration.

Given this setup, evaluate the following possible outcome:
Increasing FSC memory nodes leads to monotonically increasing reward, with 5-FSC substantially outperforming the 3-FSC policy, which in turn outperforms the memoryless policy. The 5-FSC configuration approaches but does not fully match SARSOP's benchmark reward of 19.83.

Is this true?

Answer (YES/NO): NO